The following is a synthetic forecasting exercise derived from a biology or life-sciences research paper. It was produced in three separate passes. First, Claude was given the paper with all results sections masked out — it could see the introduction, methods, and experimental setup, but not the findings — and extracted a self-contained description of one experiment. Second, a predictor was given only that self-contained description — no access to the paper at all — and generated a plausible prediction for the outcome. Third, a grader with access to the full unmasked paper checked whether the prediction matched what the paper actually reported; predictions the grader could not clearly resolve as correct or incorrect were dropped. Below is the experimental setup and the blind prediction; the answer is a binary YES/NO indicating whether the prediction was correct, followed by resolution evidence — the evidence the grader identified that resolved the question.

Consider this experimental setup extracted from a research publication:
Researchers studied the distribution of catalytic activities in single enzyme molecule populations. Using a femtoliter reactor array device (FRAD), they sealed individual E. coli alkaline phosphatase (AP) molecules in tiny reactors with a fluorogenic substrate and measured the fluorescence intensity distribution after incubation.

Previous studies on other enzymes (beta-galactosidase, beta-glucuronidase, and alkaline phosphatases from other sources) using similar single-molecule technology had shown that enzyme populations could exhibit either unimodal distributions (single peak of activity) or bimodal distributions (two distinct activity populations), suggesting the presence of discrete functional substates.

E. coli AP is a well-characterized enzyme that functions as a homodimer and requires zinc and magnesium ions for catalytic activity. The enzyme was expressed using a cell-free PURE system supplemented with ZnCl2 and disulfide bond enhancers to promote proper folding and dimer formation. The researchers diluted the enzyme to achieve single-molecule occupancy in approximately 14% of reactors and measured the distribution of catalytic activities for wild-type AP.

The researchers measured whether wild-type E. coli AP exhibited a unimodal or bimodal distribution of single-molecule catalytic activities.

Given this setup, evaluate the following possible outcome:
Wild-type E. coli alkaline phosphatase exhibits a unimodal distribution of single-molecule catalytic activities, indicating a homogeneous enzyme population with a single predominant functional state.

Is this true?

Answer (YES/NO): YES